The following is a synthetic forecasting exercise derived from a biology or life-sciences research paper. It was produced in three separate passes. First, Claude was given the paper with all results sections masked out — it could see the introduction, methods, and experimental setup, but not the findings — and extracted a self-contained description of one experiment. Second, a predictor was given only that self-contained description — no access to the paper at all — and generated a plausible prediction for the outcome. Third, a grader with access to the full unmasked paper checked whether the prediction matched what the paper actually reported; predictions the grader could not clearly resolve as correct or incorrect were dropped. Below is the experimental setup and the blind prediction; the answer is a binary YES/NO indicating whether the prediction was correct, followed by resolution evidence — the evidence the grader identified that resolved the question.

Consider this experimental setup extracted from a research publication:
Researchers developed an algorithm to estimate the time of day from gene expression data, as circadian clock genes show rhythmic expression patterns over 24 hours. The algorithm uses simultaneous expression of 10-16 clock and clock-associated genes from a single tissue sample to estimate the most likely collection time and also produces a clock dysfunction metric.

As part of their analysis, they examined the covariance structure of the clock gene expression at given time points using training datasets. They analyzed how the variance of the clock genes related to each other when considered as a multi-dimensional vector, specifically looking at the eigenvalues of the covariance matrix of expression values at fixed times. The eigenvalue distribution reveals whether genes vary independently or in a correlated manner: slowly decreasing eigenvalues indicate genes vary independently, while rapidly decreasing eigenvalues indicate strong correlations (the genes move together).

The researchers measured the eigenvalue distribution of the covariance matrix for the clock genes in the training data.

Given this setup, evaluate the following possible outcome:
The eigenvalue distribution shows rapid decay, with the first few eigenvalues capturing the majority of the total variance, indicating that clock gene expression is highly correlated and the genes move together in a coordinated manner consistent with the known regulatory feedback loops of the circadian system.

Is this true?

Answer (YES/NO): YES